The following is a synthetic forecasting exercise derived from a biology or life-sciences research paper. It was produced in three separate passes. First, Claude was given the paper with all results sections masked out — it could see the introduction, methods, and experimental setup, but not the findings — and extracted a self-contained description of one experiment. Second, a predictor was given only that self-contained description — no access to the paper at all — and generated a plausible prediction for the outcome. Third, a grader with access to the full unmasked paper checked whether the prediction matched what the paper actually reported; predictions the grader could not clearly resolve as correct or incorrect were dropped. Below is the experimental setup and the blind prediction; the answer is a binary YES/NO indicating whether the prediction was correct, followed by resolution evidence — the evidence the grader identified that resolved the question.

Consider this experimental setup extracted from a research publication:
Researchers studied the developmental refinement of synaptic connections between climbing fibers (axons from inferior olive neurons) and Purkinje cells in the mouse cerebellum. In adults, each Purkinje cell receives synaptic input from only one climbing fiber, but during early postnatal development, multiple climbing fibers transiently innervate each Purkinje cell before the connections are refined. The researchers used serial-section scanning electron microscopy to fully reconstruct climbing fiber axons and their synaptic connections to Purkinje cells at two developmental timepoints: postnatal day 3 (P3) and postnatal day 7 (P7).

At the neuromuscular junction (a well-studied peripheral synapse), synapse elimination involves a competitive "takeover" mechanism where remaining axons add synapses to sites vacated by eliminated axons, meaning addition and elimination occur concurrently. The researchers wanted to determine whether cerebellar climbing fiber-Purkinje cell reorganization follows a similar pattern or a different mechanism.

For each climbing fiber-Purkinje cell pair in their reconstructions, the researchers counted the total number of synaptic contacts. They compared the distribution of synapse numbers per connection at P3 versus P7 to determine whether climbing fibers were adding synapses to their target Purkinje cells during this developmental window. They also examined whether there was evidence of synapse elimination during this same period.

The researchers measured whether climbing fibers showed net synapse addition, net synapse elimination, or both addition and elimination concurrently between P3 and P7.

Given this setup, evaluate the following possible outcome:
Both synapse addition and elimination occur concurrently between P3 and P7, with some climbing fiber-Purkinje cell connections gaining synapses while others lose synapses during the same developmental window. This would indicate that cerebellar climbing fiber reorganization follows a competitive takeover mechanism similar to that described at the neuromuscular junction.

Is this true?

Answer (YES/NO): NO